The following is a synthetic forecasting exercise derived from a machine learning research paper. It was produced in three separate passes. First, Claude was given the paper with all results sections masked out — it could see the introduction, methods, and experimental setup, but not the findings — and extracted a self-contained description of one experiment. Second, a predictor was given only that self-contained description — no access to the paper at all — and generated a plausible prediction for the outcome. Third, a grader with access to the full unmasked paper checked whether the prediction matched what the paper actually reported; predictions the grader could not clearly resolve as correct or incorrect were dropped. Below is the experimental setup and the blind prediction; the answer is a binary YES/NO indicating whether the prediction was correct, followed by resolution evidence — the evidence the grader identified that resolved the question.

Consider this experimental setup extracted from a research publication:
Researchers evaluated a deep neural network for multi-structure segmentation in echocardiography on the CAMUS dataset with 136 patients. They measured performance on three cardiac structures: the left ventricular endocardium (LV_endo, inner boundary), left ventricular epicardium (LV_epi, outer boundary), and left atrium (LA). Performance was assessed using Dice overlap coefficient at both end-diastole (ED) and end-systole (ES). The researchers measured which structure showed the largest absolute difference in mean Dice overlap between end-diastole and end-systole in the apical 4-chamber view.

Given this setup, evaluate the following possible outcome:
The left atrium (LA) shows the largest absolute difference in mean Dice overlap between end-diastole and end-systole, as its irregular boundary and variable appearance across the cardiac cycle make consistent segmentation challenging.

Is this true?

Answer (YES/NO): YES